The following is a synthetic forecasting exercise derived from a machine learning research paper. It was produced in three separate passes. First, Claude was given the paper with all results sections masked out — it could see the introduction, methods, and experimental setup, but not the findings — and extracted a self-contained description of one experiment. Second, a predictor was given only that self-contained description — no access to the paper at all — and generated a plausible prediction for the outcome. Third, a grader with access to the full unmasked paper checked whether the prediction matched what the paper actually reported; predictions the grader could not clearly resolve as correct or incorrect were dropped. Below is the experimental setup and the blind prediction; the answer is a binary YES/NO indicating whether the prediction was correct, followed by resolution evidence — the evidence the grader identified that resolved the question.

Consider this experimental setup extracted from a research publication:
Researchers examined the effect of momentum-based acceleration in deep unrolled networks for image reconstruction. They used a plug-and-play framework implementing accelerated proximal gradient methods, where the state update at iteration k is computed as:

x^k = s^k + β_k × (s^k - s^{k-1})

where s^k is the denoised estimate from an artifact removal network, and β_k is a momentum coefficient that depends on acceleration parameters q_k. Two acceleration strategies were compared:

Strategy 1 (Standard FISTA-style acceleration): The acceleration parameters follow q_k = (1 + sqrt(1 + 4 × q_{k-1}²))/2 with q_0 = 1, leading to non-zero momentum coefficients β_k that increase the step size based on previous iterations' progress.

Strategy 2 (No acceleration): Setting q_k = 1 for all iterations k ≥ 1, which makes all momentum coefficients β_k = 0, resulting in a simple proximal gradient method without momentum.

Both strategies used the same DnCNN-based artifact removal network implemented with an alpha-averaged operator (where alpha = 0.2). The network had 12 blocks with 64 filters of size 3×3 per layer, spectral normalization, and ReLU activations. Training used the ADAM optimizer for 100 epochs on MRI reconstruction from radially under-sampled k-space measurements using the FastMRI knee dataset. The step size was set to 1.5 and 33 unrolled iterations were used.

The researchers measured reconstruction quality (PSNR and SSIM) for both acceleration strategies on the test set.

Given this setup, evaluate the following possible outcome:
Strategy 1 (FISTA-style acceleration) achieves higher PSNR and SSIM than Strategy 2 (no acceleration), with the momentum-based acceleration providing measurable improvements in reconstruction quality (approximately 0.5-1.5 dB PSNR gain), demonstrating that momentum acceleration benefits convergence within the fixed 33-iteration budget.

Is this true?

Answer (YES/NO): NO